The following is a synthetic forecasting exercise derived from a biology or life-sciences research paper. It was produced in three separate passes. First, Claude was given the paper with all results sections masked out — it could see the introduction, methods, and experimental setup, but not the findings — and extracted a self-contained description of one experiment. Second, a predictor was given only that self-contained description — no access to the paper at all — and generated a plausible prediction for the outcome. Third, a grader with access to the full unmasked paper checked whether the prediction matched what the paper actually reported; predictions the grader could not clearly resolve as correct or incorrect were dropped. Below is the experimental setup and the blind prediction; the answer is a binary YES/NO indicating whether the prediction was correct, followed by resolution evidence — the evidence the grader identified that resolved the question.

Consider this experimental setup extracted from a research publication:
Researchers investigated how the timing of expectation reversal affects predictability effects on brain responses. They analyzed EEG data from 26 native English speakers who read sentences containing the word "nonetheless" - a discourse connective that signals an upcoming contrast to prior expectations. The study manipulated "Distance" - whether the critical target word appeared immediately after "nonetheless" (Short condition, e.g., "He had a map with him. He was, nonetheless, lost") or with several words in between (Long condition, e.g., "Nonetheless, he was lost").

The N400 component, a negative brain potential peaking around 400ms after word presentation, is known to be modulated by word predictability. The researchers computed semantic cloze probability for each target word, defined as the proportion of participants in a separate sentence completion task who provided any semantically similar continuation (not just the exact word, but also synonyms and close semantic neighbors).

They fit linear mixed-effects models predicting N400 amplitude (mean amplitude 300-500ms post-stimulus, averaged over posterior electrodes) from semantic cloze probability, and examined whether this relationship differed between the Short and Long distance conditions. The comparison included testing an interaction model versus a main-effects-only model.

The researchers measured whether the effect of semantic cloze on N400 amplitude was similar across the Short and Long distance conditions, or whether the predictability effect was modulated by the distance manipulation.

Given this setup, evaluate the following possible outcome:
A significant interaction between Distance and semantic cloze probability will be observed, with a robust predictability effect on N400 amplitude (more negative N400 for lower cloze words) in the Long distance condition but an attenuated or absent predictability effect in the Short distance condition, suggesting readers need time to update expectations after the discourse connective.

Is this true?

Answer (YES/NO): NO